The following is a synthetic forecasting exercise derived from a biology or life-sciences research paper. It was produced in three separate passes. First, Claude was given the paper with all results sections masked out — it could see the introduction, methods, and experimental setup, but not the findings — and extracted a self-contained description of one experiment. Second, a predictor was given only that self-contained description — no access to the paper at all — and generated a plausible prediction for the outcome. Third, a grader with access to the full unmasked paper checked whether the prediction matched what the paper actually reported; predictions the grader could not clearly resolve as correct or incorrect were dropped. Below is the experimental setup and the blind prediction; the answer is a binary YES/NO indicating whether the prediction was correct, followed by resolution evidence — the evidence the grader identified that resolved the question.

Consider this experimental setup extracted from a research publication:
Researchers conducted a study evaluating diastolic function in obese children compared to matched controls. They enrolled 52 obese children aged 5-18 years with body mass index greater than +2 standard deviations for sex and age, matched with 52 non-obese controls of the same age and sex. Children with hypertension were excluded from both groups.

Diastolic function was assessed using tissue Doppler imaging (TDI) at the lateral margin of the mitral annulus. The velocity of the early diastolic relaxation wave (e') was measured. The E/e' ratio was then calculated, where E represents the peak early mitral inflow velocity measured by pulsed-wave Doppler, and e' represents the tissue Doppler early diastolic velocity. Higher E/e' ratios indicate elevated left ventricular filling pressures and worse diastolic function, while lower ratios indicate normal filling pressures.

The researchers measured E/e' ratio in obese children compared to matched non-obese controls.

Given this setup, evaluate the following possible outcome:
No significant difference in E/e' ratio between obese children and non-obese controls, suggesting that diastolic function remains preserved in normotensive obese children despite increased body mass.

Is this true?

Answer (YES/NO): YES